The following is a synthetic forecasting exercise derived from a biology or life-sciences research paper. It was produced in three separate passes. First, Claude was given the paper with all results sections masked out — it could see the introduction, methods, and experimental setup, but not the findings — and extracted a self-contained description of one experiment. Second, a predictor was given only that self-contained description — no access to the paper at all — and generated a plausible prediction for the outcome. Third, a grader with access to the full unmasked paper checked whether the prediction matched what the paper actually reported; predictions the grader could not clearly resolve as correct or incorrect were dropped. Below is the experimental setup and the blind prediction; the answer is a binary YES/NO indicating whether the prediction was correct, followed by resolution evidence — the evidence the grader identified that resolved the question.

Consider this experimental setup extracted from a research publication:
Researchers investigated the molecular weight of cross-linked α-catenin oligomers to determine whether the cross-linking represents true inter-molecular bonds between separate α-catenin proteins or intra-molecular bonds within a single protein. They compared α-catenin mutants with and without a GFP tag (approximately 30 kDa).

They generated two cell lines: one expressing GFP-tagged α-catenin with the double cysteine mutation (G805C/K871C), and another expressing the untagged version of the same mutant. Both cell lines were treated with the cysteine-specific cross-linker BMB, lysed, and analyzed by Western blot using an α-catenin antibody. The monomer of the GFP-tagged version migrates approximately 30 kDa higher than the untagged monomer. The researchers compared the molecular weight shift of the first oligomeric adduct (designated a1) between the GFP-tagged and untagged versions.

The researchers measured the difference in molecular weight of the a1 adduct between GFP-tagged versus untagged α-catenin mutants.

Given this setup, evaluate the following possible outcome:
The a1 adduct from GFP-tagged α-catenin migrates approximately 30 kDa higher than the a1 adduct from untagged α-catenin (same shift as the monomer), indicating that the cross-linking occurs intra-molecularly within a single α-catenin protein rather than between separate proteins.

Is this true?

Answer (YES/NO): NO